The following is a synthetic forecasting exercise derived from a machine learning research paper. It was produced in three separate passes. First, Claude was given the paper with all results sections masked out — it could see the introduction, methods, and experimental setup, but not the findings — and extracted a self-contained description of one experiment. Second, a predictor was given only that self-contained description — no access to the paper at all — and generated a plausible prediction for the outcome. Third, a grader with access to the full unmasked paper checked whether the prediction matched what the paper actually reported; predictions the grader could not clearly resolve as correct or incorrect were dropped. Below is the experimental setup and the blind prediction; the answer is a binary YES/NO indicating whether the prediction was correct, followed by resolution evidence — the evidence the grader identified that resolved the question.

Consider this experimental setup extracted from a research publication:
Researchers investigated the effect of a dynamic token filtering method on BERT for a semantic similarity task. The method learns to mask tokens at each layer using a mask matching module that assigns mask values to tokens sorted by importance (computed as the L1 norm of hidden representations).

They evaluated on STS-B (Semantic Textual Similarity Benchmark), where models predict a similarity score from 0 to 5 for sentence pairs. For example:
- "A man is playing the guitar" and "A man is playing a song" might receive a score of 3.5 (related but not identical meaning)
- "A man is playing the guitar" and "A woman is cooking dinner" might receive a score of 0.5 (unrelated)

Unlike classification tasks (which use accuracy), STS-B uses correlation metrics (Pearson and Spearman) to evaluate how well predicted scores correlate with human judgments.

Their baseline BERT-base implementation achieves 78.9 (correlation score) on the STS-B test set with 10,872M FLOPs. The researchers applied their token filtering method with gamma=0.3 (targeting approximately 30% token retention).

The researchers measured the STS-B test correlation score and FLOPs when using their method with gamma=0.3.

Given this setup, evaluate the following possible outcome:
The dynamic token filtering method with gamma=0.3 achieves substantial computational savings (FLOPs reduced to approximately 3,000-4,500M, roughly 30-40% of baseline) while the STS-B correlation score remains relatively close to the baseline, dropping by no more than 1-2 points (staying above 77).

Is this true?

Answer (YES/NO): YES